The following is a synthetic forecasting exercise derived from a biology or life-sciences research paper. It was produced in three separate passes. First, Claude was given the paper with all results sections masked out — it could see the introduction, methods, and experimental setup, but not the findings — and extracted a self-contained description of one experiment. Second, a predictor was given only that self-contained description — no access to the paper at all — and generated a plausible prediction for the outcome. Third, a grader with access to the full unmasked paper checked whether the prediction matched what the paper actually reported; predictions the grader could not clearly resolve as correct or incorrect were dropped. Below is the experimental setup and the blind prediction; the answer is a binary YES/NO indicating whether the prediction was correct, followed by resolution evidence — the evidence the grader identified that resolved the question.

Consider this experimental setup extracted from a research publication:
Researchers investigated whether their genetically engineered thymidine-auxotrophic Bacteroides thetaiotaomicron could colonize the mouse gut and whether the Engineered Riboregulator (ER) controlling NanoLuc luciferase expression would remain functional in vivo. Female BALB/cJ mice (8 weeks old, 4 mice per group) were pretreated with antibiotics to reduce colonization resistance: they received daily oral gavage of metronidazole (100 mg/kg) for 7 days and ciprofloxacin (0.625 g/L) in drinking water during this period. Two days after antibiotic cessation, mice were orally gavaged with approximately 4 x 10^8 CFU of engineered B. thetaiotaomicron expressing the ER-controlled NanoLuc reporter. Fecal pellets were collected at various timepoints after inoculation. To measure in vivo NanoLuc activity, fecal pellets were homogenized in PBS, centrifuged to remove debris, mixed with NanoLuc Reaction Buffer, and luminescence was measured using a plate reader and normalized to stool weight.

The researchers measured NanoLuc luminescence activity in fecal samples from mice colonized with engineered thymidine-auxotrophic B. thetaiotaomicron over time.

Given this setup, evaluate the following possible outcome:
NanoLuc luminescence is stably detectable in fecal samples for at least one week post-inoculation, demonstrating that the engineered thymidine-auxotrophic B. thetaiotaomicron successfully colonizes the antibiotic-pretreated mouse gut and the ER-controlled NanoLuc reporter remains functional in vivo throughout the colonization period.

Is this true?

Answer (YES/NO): YES